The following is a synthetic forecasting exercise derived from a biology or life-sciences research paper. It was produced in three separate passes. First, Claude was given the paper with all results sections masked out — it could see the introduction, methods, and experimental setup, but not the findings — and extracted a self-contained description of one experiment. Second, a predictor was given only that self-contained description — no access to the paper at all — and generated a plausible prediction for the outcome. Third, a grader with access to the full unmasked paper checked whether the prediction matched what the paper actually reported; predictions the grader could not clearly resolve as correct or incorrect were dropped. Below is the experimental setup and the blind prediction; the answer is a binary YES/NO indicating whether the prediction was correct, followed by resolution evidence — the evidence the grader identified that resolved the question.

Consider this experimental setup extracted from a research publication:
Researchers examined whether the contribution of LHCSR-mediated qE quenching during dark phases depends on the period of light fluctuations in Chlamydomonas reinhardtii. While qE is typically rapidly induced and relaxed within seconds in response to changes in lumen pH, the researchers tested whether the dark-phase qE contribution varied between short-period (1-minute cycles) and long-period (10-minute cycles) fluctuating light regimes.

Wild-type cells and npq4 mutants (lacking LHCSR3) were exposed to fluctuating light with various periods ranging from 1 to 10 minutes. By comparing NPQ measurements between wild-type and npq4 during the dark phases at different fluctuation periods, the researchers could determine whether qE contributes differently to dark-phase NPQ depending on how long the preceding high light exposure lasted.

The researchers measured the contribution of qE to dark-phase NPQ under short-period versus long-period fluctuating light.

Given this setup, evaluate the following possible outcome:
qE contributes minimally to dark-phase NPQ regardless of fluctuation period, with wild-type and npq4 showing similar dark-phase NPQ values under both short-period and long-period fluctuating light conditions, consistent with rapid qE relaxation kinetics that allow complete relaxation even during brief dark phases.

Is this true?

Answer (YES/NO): NO